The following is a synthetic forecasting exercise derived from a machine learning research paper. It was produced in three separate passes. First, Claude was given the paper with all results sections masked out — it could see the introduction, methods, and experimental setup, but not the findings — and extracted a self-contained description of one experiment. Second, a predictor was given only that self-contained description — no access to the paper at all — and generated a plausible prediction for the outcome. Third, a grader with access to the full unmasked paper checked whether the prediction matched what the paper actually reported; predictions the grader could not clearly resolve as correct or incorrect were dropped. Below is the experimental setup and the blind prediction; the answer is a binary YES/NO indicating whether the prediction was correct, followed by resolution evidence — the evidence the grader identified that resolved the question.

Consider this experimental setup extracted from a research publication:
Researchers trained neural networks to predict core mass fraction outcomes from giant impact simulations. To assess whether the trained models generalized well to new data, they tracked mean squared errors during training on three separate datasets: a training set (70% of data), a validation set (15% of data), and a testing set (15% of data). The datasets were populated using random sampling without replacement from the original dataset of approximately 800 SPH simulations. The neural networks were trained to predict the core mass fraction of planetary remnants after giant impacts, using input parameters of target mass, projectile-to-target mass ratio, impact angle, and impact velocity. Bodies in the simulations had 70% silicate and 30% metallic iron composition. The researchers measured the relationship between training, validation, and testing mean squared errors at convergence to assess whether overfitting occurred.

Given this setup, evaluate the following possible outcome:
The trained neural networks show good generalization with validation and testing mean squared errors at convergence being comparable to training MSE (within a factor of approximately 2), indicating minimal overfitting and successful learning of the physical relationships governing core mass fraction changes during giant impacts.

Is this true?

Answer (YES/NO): YES